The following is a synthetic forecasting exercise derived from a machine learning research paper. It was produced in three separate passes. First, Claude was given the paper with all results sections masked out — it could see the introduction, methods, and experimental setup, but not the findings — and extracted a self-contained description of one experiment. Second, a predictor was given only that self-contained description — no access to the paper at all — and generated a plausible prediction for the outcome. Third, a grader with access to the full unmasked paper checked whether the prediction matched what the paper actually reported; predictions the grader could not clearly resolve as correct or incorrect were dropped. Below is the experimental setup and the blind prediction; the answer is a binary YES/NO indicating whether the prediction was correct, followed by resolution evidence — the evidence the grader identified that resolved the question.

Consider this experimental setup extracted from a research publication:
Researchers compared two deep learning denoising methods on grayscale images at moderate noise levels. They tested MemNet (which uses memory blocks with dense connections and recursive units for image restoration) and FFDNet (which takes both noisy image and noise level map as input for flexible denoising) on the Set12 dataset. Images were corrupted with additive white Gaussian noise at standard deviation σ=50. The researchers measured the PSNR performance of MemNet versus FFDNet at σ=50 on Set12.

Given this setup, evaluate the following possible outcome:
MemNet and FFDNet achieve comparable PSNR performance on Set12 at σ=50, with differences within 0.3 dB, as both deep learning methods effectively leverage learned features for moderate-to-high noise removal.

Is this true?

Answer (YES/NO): YES